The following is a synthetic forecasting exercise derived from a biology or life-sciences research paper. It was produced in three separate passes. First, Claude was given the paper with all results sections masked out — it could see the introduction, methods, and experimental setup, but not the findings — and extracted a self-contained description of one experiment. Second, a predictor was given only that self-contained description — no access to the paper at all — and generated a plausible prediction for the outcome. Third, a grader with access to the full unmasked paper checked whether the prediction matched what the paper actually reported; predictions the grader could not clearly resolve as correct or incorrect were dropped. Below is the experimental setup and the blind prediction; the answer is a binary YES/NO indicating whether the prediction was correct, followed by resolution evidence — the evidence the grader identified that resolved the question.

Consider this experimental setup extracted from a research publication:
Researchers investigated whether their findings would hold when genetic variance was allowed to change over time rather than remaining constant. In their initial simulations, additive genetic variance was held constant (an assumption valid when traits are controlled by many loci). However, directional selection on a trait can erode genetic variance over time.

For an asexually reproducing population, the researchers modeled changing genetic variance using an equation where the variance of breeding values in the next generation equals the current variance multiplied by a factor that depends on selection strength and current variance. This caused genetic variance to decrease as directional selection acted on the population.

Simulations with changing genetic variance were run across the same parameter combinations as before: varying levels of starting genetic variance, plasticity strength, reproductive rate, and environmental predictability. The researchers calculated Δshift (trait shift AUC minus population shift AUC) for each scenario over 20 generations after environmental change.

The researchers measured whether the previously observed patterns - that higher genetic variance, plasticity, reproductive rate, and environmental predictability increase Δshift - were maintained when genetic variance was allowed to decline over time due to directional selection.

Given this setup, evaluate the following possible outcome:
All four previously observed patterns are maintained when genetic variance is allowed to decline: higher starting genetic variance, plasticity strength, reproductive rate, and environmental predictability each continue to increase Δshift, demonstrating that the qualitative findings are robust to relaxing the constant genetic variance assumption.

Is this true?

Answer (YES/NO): YES